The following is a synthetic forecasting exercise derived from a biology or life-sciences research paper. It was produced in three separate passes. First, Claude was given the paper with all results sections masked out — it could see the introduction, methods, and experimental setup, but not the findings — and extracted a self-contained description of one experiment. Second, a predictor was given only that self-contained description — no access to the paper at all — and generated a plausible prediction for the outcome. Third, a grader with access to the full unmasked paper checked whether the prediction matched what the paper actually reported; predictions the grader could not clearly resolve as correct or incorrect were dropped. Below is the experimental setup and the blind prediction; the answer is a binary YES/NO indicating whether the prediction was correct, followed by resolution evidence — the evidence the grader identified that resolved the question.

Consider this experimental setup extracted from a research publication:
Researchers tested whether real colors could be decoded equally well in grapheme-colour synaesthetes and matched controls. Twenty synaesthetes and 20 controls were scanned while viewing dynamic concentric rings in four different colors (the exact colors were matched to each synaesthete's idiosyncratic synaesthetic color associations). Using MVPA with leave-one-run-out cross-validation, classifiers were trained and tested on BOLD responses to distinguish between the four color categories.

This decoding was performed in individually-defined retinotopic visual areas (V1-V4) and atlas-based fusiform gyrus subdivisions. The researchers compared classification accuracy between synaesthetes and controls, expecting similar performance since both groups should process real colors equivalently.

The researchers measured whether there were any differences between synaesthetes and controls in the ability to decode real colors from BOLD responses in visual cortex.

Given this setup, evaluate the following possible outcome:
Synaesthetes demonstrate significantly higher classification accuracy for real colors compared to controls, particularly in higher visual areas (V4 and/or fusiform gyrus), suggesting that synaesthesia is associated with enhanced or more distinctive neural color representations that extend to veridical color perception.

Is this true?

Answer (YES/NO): NO